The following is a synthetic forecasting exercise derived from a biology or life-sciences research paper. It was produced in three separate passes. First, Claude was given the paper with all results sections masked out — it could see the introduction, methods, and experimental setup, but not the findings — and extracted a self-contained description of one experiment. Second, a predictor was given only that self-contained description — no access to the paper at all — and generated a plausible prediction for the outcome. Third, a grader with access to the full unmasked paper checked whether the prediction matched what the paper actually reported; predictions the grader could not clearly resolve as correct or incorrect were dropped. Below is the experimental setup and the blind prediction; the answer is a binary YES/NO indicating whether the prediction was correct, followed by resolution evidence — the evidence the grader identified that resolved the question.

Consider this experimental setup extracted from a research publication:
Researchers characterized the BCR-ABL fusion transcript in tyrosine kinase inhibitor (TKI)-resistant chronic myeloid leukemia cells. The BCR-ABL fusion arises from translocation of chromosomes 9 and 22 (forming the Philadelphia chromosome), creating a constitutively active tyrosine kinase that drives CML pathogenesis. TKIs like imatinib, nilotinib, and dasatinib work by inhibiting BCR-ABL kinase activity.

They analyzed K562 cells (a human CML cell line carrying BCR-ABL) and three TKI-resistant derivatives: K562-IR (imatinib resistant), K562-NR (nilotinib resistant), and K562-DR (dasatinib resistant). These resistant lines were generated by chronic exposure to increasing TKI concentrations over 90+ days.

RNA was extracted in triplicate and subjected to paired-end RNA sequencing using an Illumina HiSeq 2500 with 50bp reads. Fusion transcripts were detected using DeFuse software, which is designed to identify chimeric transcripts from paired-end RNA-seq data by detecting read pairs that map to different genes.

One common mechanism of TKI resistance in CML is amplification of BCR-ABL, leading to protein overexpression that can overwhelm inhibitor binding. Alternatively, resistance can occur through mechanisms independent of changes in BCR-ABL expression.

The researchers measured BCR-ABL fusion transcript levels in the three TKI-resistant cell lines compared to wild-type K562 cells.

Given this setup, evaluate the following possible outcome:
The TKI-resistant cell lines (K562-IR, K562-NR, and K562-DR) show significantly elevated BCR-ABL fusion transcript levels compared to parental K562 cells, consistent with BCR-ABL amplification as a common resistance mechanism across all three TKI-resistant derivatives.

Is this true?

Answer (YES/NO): NO